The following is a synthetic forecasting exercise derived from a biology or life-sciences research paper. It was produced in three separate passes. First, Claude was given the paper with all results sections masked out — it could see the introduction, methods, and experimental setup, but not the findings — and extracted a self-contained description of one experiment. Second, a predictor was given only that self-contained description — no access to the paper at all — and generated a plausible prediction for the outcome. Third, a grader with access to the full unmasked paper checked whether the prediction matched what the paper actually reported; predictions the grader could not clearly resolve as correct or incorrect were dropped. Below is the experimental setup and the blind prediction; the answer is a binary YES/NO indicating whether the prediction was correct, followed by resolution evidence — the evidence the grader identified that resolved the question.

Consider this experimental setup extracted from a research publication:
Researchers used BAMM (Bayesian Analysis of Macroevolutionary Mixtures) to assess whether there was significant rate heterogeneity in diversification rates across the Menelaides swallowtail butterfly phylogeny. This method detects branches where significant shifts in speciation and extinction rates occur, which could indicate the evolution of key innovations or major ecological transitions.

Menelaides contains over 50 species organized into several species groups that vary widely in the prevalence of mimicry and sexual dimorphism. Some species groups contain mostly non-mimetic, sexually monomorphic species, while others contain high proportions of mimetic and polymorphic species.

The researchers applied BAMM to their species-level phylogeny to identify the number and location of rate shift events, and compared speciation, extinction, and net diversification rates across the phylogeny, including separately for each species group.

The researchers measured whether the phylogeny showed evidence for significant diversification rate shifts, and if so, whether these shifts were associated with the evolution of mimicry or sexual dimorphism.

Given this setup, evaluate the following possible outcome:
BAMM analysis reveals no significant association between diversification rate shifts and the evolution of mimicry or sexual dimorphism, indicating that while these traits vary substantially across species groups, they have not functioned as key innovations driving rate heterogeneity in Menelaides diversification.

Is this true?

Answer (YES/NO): YES